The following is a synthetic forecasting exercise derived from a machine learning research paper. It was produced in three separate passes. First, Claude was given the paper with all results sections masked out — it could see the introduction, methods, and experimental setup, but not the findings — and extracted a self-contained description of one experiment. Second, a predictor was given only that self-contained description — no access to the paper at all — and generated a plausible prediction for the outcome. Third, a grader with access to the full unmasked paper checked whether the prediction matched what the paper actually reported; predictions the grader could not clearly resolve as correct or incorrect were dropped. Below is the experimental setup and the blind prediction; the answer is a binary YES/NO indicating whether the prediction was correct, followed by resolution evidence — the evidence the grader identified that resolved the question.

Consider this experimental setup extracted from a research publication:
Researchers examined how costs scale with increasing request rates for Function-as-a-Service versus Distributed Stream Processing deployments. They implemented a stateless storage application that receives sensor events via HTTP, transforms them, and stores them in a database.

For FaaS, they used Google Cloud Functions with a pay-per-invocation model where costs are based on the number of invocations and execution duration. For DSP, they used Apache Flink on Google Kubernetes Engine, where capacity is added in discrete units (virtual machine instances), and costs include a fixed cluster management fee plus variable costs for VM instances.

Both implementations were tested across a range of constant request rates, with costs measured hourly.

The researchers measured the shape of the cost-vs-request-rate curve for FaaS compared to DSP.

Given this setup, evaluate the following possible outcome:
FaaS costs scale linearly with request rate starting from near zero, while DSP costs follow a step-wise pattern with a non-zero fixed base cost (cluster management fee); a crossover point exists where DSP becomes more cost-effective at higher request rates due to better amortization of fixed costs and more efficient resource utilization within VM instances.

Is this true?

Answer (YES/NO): YES